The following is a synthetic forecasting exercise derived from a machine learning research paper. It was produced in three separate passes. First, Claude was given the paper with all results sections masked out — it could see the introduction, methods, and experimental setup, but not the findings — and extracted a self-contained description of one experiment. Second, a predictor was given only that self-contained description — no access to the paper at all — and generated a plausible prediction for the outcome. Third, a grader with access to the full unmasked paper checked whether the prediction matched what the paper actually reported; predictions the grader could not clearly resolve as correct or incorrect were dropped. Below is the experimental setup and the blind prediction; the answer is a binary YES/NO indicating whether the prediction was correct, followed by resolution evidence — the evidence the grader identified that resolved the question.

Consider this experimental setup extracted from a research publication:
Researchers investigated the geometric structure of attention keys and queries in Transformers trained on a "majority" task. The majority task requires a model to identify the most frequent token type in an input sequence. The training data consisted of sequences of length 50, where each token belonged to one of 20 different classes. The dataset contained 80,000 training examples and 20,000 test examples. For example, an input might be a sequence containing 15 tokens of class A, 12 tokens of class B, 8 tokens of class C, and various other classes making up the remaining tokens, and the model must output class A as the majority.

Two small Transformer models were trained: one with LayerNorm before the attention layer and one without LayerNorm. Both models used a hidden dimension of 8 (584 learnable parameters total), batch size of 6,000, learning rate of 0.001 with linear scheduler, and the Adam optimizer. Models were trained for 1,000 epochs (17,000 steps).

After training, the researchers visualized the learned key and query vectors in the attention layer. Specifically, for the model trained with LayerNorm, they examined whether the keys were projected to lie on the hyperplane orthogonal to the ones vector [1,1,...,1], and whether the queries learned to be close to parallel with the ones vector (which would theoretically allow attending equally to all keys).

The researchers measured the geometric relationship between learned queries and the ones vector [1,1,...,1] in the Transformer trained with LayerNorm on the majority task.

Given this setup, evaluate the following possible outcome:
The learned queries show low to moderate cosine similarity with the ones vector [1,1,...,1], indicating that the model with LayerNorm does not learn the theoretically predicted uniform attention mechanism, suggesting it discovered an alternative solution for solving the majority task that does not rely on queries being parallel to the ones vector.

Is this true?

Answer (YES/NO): NO